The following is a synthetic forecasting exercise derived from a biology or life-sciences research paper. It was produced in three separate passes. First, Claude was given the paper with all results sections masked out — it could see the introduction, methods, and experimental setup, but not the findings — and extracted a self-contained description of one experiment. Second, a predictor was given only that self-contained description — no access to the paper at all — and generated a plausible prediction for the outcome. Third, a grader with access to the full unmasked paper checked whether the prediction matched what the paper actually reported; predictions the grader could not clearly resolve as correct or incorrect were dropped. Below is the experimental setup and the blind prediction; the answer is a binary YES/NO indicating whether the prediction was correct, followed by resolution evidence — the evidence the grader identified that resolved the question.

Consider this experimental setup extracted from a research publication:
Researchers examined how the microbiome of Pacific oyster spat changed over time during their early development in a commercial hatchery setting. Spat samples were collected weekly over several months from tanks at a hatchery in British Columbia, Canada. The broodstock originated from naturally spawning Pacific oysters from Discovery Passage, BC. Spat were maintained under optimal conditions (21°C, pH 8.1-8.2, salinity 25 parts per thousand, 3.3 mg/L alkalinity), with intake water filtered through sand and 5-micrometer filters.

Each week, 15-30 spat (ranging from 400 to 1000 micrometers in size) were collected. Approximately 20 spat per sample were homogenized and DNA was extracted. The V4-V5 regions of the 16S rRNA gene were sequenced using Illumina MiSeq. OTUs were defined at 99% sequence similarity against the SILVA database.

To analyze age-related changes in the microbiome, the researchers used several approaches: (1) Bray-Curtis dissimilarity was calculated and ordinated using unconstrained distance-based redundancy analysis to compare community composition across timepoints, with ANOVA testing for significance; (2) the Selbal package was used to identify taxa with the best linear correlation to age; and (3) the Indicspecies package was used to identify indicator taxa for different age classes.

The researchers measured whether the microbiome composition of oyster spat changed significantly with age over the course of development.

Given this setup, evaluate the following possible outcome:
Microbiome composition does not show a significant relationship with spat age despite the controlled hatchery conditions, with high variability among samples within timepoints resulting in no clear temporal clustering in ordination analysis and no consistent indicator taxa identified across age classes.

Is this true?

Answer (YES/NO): NO